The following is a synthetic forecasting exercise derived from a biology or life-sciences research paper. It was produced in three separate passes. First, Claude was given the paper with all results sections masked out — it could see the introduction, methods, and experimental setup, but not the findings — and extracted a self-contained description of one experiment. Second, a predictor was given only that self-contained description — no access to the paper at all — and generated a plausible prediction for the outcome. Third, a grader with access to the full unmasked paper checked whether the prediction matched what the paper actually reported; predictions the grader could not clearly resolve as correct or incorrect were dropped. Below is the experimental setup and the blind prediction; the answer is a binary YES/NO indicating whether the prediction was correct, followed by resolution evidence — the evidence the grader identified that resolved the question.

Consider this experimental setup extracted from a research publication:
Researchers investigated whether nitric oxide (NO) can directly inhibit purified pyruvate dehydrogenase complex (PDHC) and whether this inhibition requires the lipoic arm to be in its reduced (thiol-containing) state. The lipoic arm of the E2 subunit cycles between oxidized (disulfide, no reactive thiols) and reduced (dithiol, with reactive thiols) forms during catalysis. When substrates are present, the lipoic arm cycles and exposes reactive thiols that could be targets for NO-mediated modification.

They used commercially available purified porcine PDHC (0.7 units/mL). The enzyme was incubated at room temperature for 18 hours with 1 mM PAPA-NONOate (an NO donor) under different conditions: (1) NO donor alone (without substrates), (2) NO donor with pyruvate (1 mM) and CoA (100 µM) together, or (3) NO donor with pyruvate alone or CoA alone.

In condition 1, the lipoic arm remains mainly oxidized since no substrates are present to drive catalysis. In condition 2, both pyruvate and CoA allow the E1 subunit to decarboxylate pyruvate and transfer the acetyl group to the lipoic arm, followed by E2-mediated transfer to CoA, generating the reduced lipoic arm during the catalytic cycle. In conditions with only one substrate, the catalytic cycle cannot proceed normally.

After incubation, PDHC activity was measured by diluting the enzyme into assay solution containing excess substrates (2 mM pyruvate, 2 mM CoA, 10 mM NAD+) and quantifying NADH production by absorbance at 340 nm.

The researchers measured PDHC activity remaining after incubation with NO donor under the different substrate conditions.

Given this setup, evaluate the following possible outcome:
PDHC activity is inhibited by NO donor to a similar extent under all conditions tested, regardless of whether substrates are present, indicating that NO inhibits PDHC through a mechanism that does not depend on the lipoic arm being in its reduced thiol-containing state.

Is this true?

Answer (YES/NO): NO